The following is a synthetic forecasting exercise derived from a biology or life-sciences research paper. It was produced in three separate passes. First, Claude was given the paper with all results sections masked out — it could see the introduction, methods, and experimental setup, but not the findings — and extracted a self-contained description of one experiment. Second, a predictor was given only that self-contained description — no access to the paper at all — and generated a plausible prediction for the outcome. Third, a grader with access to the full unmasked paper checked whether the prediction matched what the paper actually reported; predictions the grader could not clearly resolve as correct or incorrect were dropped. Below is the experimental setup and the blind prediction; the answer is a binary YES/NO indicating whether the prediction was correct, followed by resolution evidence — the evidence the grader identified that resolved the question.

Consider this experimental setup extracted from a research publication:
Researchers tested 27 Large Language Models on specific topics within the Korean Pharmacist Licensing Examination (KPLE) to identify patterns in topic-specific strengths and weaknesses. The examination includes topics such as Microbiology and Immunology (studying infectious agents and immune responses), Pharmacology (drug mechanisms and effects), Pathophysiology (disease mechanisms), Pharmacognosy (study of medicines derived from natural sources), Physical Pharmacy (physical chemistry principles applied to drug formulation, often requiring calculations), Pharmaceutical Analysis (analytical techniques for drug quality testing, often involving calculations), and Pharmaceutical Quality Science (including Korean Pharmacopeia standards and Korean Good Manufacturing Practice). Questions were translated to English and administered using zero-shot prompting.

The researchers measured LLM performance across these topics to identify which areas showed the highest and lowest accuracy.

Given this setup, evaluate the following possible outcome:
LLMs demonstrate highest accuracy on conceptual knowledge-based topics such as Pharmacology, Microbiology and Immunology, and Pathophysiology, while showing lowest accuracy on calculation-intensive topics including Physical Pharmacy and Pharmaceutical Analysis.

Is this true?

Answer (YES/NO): NO